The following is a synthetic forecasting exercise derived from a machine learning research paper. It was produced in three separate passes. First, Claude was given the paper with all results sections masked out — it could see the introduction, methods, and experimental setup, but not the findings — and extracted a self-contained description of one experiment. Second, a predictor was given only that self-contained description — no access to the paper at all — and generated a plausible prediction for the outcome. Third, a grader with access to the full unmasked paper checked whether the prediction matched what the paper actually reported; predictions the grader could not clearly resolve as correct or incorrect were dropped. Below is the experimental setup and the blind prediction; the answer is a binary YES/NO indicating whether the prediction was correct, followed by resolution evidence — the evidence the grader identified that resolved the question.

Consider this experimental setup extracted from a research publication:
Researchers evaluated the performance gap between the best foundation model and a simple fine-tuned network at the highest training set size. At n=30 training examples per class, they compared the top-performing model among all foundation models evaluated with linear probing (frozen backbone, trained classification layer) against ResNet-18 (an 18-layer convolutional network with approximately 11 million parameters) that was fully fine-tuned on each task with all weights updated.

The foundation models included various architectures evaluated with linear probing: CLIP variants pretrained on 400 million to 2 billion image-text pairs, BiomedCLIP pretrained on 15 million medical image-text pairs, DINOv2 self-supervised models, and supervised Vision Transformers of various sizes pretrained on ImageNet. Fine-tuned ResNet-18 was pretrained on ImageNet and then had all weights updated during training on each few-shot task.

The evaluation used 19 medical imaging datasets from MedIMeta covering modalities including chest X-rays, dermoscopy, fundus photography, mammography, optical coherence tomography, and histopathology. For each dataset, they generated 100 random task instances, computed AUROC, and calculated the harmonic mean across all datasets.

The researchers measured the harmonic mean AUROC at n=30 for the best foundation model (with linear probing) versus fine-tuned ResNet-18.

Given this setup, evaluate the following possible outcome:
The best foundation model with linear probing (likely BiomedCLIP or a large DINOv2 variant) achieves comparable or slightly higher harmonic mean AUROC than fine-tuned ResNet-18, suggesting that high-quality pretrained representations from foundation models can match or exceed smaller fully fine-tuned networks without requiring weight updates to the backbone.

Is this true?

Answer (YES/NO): NO